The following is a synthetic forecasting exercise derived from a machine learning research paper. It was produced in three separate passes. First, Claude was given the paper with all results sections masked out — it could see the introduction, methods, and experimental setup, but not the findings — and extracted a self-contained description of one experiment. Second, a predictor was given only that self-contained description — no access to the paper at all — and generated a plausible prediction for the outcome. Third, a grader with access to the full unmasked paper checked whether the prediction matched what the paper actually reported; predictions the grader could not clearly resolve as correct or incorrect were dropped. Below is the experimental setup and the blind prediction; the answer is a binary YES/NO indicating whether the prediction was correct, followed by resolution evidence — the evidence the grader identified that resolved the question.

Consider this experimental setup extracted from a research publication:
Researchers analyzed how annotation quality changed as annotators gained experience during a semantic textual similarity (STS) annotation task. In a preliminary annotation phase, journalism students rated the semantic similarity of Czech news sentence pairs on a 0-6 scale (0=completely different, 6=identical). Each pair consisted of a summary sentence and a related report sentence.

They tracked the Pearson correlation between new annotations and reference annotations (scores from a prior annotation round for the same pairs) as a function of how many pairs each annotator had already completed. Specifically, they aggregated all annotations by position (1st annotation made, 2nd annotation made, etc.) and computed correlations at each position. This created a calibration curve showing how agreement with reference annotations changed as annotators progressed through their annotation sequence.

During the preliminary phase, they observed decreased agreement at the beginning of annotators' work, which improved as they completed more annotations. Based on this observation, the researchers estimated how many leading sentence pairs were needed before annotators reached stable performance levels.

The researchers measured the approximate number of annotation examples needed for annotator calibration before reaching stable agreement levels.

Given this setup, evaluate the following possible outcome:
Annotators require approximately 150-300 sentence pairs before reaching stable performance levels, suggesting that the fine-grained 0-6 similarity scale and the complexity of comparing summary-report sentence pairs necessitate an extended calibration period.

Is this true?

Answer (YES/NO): NO